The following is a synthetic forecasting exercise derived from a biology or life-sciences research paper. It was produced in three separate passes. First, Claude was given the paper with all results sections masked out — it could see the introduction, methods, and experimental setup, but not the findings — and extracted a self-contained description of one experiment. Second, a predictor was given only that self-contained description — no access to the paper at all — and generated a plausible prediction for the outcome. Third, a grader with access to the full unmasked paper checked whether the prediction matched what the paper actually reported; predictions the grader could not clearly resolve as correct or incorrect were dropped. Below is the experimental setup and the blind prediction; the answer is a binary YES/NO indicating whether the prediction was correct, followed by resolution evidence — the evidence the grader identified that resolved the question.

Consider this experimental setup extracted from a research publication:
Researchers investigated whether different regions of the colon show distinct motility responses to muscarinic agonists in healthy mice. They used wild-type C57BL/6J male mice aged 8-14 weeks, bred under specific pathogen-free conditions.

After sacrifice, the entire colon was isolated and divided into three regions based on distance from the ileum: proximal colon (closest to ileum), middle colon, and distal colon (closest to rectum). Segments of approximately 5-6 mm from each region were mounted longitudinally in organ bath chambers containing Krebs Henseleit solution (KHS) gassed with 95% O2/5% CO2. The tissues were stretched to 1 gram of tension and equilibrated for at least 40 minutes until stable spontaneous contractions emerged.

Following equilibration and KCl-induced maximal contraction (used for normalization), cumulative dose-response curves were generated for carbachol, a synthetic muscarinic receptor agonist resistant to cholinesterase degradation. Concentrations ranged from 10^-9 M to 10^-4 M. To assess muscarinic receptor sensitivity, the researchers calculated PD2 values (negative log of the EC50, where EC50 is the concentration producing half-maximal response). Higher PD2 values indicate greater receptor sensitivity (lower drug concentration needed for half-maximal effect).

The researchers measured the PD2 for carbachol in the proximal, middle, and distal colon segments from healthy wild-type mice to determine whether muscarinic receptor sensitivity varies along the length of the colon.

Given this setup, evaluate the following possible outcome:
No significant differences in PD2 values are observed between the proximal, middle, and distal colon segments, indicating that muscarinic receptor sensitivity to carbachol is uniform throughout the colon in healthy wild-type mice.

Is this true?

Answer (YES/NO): YES